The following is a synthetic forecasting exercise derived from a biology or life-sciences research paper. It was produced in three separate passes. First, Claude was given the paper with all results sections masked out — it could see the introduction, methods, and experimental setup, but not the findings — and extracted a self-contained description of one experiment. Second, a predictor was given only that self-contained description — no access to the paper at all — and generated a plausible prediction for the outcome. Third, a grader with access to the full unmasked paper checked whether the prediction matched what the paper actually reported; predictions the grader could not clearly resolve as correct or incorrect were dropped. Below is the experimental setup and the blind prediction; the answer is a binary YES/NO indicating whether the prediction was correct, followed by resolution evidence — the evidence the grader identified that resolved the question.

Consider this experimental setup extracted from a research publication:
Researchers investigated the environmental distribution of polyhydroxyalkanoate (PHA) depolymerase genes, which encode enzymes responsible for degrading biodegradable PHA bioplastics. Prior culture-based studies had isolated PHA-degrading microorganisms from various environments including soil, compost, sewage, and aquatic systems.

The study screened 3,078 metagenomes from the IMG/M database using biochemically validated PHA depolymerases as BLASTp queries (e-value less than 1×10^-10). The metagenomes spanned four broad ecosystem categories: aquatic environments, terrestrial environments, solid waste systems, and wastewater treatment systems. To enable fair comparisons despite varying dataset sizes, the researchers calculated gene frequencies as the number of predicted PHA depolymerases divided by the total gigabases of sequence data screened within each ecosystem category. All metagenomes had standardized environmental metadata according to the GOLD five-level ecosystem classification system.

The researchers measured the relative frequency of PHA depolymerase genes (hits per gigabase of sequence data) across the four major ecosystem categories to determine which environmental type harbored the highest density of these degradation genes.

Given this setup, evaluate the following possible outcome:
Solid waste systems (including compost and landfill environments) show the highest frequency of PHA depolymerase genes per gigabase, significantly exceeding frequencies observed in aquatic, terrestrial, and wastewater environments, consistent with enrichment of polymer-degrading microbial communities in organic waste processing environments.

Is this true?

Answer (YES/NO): NO